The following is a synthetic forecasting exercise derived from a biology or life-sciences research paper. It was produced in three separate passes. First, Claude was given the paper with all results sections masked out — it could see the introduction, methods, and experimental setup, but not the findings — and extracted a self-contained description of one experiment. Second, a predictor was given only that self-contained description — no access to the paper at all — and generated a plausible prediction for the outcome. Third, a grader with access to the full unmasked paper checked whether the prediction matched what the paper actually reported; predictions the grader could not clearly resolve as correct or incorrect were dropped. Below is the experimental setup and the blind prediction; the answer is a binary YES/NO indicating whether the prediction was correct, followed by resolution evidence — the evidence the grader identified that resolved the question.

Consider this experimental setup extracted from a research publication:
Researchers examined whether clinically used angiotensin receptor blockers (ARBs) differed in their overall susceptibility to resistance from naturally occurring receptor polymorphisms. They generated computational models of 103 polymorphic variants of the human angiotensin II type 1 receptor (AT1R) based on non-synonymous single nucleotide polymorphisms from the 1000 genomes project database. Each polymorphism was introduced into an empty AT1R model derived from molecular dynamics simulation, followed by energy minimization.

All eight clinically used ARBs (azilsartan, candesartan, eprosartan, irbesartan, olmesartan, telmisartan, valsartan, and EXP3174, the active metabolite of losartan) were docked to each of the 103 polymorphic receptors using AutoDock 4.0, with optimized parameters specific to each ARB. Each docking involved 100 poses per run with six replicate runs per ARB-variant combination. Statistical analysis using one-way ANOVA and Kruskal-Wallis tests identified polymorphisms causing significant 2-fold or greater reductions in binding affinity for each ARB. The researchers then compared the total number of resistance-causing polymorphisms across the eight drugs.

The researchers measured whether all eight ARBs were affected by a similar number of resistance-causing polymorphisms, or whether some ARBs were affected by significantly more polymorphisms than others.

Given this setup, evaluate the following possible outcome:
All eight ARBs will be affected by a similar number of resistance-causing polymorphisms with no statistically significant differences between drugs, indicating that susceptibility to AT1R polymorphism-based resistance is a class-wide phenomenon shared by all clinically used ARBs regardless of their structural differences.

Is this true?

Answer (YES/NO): NO